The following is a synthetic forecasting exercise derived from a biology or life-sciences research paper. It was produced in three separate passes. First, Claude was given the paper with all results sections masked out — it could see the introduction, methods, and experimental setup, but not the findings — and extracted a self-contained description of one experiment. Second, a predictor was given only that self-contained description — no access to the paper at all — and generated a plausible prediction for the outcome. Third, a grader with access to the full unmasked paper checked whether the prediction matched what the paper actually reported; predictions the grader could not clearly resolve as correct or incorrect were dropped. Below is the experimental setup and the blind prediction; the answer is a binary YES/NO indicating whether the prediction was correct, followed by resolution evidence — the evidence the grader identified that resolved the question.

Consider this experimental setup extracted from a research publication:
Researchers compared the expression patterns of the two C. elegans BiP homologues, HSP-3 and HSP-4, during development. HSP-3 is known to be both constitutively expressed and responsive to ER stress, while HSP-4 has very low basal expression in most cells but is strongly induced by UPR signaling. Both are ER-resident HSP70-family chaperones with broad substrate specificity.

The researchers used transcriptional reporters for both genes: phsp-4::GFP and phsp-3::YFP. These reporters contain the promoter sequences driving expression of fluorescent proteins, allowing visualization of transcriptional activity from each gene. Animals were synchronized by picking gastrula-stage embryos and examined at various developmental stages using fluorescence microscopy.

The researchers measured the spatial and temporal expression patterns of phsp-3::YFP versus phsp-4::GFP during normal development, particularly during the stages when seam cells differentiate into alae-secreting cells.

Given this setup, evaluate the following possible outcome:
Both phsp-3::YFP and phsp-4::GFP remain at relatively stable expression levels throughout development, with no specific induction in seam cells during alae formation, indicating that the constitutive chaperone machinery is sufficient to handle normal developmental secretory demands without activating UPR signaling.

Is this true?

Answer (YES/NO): NO